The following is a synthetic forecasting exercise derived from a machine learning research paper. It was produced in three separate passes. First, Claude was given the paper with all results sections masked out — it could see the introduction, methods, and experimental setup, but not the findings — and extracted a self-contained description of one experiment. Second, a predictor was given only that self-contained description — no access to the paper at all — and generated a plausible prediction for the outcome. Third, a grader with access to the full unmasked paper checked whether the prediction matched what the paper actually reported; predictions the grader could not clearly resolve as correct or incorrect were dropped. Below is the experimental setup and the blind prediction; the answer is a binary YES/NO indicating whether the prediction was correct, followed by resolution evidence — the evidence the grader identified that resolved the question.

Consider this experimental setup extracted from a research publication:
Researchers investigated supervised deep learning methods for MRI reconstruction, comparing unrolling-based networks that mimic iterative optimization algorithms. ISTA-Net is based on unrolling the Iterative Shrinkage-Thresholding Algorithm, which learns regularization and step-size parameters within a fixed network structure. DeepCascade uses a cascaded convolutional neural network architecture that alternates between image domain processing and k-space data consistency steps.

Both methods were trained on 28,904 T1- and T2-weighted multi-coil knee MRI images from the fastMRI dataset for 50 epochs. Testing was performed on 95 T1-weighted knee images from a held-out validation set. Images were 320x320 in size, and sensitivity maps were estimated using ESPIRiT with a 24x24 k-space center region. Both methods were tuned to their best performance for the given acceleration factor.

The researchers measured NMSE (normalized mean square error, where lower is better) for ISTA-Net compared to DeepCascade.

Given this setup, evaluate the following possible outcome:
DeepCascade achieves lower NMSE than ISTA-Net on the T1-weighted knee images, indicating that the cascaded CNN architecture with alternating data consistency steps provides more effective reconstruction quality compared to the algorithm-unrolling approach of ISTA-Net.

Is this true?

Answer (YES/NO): NO